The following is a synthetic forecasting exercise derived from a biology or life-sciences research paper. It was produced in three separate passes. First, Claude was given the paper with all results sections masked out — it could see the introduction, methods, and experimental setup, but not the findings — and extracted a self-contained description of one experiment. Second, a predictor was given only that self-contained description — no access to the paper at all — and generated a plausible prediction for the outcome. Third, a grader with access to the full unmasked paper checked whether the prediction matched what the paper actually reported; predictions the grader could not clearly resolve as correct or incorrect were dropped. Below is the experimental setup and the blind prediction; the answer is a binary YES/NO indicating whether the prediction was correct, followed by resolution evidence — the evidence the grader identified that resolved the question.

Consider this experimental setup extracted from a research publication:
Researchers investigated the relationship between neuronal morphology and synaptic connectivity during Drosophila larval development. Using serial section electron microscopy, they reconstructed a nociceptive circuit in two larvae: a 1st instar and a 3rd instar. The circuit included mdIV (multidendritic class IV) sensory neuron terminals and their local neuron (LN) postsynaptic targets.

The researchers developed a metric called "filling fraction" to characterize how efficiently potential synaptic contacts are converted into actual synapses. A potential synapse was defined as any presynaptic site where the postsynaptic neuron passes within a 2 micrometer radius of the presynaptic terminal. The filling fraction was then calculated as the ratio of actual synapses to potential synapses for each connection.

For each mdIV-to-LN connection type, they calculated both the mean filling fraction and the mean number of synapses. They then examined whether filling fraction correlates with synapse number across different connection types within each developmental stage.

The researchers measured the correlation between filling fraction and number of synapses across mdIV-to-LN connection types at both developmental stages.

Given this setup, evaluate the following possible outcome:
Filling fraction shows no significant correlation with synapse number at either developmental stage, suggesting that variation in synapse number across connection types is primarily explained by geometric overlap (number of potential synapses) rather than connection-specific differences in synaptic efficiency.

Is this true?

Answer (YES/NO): NO